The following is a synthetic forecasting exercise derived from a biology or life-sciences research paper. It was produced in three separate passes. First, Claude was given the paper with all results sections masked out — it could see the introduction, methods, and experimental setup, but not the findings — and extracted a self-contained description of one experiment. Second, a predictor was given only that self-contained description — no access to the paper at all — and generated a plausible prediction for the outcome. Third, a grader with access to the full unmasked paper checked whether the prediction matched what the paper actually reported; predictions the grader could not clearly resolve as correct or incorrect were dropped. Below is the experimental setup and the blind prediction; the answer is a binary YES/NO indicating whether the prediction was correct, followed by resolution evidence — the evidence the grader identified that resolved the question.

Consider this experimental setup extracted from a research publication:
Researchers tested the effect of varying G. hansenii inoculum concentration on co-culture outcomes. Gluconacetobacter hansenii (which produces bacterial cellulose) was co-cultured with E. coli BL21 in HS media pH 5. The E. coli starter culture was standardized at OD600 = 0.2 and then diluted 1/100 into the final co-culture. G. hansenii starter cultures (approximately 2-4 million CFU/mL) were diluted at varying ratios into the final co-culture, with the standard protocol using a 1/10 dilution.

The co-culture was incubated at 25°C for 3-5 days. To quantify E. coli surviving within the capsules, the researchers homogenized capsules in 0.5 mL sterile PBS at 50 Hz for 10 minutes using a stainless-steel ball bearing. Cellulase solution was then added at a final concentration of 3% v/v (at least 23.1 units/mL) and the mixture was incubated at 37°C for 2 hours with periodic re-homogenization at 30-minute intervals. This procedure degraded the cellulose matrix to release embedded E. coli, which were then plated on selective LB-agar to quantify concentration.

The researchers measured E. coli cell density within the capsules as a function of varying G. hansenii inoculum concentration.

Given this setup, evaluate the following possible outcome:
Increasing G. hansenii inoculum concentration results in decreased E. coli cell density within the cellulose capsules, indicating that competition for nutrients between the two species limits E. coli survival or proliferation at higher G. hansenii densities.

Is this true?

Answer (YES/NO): YES